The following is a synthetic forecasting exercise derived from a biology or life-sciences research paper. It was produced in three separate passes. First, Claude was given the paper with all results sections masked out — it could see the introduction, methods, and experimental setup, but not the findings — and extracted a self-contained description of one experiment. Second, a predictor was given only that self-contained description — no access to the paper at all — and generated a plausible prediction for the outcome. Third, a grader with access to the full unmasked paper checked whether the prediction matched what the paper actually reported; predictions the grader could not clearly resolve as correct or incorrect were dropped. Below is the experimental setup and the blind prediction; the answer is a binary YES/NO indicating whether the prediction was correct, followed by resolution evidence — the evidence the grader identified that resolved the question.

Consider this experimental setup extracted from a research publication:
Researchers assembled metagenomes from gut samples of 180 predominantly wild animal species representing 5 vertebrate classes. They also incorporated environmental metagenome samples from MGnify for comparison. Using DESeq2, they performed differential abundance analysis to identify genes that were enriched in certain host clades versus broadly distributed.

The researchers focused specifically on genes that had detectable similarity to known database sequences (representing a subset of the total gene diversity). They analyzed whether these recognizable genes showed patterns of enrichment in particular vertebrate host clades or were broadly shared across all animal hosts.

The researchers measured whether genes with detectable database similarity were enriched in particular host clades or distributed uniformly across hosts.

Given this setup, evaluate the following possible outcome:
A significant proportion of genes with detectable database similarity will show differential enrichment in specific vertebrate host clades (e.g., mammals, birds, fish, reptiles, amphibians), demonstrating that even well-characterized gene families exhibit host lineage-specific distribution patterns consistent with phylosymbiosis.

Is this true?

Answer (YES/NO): NO